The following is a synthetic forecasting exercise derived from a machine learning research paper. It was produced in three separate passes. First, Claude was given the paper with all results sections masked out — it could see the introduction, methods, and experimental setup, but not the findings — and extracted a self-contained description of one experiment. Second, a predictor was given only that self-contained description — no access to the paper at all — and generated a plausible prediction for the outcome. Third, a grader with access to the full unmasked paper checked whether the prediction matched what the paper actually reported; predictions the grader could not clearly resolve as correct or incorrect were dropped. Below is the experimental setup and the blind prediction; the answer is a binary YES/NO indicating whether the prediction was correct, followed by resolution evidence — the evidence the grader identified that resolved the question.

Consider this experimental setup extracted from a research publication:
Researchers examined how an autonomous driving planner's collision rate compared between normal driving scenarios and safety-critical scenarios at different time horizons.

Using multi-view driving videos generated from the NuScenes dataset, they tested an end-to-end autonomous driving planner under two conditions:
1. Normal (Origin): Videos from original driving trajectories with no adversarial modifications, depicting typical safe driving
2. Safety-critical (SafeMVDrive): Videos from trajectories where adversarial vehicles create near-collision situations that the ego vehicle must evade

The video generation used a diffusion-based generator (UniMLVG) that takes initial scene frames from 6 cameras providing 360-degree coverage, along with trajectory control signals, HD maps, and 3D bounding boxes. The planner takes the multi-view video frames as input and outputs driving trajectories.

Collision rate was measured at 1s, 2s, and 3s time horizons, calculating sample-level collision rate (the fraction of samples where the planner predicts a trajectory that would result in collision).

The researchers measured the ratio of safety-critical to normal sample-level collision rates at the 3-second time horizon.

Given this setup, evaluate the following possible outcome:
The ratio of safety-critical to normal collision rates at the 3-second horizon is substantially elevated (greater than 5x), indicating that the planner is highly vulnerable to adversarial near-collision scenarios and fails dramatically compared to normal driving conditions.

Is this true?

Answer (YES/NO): YES